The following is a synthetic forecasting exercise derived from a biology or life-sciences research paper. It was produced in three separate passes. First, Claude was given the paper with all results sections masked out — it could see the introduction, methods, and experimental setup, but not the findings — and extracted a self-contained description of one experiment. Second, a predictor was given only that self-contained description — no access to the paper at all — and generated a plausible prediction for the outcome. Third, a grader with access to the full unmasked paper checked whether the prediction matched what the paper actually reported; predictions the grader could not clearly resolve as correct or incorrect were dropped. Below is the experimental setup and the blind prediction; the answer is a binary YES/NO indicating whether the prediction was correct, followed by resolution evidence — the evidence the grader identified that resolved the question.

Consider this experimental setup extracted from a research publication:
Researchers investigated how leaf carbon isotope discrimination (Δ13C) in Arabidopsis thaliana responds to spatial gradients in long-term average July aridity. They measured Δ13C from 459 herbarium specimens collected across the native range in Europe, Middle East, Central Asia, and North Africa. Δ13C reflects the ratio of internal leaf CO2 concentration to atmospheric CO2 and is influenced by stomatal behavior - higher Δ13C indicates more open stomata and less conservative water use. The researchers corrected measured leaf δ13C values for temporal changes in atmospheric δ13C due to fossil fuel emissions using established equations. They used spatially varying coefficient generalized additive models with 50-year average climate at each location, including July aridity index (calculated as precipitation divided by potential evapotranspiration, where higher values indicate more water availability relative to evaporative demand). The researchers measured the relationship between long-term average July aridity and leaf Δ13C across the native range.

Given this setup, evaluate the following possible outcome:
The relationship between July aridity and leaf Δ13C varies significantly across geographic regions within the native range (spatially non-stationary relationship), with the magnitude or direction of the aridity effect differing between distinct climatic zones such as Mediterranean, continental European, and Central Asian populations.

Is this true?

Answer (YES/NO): NO